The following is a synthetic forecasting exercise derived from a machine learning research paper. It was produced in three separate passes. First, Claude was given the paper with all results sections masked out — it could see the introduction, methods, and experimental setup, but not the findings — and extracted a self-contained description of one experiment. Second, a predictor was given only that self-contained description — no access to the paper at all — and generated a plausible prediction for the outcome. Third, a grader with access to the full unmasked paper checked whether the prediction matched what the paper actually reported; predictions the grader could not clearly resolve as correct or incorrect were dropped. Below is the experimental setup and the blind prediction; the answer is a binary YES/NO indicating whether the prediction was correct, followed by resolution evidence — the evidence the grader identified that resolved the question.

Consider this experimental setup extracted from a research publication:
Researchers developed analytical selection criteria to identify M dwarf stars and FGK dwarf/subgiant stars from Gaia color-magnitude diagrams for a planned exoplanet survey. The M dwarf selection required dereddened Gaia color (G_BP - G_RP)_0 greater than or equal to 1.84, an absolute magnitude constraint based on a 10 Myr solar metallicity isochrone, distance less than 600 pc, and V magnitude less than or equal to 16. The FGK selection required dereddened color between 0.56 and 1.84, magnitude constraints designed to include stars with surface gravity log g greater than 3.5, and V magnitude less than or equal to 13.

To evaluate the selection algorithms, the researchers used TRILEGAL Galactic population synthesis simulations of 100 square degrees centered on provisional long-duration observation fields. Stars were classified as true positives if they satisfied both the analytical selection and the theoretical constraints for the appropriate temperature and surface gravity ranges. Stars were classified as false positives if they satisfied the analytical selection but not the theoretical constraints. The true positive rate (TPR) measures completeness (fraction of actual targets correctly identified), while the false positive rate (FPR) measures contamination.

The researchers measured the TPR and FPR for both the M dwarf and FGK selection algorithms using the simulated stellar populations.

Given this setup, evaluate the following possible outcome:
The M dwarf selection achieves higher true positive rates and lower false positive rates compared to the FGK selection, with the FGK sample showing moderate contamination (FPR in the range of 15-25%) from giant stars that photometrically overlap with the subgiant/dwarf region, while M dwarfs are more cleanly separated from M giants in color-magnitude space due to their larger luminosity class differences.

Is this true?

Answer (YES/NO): NO